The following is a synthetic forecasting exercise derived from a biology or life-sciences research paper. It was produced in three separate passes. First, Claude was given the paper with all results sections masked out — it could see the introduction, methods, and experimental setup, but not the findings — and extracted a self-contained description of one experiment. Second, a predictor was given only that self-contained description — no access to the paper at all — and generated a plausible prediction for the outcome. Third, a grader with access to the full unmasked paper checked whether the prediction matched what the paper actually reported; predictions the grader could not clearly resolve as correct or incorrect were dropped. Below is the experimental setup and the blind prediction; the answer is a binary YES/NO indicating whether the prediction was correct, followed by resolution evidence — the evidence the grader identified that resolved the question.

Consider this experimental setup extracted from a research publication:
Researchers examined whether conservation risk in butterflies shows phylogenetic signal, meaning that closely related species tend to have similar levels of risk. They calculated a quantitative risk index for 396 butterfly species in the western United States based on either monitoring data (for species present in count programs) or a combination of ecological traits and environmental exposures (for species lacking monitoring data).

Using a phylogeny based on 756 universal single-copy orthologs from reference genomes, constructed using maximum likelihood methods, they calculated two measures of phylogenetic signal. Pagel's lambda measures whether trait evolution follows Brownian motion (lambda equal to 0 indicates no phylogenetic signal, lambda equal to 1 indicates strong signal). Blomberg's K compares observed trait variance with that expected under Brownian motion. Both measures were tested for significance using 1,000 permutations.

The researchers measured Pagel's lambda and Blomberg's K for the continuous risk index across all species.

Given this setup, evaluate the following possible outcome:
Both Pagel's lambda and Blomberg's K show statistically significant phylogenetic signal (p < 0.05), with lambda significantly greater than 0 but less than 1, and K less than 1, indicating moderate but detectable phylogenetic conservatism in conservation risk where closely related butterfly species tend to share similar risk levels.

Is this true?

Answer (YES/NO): YES